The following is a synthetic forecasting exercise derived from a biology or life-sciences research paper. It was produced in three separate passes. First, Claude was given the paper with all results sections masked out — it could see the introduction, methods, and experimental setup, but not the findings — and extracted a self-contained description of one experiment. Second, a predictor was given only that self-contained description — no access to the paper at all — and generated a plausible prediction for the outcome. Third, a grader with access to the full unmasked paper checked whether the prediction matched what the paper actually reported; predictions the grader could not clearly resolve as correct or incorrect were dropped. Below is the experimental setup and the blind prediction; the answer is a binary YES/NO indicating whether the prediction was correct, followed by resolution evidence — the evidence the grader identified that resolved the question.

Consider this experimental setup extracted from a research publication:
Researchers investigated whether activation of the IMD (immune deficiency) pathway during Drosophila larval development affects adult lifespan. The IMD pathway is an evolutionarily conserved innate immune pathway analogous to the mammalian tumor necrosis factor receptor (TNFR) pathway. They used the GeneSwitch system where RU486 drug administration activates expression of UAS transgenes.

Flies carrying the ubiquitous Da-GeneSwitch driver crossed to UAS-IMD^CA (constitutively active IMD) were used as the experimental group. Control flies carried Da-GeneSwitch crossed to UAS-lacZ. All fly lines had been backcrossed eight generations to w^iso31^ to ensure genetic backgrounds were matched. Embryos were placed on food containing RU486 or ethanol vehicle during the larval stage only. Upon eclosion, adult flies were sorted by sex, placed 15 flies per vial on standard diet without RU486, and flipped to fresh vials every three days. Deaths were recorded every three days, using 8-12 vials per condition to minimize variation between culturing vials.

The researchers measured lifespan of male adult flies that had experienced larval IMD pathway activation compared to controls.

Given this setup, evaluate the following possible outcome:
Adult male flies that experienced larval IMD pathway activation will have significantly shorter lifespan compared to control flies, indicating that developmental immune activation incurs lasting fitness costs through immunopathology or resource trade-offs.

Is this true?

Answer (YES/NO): YES